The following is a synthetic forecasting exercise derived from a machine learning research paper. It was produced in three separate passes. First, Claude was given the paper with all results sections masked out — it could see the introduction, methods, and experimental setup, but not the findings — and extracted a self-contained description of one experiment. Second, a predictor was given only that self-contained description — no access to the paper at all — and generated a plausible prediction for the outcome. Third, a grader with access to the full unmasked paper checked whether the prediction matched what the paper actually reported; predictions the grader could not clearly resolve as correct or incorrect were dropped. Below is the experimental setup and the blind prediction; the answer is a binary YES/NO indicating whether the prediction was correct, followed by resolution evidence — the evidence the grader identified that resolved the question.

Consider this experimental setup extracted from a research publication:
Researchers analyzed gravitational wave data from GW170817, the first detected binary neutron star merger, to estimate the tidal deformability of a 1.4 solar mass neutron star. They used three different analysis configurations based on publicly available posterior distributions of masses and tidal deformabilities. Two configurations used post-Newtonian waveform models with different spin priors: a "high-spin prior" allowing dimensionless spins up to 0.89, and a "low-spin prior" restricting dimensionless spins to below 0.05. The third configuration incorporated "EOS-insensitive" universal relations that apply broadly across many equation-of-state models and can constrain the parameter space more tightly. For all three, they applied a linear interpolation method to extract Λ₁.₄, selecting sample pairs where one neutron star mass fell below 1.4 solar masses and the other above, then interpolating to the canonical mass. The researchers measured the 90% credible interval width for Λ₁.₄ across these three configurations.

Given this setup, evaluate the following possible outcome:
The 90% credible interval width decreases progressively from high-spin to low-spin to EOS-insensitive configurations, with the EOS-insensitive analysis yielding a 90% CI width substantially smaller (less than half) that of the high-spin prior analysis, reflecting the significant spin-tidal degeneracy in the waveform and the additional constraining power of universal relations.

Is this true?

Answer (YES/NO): YES